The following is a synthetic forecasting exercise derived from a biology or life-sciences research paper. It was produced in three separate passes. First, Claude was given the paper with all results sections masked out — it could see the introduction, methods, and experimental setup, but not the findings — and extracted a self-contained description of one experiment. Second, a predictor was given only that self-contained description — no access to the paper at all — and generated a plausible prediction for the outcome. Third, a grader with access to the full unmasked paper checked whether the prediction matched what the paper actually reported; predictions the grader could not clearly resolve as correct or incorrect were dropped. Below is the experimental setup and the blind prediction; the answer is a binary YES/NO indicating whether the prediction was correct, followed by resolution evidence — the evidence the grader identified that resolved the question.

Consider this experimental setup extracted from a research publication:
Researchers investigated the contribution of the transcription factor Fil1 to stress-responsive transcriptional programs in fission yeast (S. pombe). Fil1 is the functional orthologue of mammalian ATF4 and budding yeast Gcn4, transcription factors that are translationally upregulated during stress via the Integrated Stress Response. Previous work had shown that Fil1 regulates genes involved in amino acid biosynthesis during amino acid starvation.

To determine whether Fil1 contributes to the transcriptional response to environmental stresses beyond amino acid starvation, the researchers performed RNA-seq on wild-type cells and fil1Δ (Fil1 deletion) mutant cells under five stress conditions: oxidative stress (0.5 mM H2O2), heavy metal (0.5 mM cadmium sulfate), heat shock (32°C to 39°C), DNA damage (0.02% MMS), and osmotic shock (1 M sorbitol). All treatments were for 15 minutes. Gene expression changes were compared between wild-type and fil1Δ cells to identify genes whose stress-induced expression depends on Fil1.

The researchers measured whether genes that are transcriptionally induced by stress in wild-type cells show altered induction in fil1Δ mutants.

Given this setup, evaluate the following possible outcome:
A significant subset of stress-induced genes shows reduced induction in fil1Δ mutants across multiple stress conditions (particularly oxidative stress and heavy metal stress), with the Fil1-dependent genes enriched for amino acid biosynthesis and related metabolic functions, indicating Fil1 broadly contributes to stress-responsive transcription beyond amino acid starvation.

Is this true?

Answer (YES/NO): YES